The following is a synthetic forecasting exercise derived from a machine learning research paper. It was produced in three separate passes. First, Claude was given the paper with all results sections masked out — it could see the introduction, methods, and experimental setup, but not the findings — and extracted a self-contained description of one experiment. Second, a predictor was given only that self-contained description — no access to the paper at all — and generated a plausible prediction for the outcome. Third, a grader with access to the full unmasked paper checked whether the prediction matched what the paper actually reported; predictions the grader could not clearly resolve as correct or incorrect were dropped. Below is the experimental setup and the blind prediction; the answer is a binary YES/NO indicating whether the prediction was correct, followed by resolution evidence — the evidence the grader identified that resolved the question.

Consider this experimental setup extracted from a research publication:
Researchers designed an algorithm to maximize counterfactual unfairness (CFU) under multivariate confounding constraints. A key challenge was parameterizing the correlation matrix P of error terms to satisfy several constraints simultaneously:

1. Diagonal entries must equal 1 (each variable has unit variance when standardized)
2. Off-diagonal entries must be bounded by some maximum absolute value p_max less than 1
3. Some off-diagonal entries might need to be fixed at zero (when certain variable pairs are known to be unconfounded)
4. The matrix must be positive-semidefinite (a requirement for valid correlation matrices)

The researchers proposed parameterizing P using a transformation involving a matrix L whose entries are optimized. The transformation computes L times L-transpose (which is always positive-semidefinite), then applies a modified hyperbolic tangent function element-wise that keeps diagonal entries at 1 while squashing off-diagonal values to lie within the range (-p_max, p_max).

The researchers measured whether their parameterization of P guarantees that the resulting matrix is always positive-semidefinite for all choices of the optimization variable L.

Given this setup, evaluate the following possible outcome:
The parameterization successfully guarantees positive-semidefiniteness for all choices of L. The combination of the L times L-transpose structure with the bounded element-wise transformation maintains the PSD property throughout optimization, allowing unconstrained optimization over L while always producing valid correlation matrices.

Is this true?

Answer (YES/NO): NO